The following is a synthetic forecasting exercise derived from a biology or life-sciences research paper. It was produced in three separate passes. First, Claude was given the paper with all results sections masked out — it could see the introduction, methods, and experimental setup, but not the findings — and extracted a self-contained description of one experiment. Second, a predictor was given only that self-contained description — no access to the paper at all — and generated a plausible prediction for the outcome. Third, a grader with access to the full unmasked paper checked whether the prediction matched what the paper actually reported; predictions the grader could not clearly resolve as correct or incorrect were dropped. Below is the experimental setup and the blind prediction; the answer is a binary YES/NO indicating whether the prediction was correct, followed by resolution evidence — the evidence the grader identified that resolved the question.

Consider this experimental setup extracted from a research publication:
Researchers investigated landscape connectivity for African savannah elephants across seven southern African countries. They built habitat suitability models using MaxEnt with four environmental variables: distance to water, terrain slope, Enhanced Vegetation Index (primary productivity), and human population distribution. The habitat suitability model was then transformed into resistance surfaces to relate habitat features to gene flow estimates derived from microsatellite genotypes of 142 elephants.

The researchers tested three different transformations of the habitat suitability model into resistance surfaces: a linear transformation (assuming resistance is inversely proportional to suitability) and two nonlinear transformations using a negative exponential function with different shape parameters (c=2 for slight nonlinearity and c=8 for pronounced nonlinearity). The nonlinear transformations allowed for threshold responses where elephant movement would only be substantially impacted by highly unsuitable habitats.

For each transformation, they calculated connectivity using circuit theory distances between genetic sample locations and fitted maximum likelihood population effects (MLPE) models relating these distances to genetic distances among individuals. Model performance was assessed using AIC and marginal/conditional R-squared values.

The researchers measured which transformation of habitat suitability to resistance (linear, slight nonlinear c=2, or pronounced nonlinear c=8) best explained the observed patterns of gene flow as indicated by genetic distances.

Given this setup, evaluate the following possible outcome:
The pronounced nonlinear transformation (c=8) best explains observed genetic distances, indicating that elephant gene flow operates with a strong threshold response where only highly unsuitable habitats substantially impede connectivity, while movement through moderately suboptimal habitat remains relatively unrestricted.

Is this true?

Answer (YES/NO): YES